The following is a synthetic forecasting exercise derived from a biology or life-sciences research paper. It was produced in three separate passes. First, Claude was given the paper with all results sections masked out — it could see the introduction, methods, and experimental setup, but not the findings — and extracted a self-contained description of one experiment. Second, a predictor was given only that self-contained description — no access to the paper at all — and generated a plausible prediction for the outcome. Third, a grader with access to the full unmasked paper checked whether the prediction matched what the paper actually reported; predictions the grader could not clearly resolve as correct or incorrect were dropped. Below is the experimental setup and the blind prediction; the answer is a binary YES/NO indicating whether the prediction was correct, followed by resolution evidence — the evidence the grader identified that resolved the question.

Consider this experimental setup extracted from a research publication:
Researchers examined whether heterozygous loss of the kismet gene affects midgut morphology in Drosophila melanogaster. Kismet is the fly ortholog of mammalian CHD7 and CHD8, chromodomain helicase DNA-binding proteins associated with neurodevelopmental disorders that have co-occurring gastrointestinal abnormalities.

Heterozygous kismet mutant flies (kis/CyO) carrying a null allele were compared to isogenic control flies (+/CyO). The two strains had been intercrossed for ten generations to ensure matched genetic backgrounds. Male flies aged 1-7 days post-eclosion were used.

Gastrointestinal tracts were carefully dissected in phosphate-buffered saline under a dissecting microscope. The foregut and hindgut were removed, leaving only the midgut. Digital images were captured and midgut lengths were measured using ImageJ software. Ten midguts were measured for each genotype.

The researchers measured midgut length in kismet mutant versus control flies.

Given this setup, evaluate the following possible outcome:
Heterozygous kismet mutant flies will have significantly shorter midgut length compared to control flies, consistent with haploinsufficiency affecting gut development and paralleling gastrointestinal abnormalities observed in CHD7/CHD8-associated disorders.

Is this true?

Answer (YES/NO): NO